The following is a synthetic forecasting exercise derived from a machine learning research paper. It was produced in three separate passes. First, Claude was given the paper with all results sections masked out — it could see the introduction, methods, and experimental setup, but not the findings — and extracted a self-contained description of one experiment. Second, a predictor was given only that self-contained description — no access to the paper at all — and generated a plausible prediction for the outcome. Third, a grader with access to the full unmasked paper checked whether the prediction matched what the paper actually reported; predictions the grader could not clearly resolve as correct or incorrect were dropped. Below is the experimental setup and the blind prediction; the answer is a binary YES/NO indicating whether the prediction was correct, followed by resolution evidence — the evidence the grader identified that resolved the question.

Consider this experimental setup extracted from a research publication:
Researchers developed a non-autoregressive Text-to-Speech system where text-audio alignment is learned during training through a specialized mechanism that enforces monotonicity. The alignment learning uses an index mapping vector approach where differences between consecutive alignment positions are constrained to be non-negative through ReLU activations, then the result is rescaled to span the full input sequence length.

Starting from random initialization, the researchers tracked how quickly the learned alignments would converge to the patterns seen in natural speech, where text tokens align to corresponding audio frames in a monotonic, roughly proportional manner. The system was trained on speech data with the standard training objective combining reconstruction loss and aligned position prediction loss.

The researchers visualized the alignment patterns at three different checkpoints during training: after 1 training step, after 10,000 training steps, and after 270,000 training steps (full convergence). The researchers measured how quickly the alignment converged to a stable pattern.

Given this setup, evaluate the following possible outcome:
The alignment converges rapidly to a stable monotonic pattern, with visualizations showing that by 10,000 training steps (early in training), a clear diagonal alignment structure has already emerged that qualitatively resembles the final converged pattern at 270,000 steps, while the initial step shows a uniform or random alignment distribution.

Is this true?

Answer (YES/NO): NO